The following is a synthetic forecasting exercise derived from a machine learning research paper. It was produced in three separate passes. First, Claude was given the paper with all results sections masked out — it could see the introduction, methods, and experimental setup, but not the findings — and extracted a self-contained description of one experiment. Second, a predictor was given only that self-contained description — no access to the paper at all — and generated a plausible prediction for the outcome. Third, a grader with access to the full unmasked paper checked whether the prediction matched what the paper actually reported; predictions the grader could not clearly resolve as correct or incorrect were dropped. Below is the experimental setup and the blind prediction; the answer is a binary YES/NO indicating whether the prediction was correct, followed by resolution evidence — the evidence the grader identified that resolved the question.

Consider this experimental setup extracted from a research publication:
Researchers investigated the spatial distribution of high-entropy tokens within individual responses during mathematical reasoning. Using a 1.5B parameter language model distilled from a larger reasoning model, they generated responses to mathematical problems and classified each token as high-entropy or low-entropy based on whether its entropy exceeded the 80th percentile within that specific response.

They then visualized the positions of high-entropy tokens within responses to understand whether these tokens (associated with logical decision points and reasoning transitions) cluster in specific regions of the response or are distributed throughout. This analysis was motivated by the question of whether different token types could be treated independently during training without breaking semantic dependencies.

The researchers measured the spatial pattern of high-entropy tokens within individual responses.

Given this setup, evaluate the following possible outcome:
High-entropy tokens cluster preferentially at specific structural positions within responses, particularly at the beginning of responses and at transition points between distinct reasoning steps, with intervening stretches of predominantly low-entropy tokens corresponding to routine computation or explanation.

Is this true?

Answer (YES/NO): NO